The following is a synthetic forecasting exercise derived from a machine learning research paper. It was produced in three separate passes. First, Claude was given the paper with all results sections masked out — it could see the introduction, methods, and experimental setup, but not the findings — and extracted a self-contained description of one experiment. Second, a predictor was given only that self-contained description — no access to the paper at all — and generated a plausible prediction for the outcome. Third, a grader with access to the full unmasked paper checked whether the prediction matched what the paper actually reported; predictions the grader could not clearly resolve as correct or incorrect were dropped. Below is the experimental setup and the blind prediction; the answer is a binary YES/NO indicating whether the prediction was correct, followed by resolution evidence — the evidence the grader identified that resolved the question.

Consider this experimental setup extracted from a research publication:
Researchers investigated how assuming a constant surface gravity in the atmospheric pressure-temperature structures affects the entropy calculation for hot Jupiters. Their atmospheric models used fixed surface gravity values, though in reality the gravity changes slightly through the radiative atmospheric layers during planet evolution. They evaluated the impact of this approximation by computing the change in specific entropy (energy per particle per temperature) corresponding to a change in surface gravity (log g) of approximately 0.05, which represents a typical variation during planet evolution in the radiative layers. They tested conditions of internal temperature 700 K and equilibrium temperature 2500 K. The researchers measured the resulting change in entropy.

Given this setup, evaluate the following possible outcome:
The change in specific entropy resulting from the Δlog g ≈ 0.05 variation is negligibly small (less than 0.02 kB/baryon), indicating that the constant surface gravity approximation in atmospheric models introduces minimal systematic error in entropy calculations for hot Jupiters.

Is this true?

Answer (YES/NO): NO